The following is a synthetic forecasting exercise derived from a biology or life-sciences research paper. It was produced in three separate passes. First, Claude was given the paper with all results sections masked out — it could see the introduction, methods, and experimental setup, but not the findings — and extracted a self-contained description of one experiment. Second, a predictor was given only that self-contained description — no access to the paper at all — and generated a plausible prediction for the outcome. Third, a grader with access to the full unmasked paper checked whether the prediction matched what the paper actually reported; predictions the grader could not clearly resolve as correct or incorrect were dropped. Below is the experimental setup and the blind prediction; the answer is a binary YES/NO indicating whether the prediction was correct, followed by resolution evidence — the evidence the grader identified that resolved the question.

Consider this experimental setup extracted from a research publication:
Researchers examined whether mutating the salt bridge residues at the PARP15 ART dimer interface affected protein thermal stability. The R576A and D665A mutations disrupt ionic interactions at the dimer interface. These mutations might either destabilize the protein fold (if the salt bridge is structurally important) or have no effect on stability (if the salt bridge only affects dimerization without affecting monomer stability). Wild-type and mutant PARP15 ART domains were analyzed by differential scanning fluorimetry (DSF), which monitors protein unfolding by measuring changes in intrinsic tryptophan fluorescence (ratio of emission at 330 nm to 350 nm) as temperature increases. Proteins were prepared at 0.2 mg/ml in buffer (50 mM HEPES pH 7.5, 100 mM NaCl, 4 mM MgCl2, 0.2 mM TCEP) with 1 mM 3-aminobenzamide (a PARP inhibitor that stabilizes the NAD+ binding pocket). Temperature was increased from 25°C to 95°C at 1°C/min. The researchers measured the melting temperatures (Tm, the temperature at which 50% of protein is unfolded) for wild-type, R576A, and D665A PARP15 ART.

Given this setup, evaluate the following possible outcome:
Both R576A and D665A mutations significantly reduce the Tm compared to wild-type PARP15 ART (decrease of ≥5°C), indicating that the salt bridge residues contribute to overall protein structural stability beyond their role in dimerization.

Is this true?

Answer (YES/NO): NO